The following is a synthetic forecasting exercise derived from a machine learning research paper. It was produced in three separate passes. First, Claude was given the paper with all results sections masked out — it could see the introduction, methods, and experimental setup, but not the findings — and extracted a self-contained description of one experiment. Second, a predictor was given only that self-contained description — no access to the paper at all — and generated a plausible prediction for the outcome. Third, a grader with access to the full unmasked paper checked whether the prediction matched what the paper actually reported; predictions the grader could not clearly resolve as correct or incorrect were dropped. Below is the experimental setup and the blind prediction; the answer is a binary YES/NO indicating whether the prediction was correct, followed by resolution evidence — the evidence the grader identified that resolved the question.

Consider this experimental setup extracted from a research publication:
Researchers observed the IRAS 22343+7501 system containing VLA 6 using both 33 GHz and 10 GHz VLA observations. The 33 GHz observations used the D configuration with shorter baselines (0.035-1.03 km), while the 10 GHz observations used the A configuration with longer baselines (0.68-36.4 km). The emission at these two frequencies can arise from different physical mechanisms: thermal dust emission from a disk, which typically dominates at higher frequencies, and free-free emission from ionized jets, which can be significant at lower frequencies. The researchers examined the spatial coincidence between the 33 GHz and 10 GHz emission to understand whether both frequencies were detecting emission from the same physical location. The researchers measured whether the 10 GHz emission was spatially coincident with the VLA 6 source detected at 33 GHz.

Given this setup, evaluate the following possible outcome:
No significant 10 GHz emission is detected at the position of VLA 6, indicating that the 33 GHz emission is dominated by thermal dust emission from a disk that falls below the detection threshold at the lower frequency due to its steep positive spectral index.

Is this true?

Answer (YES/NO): NO